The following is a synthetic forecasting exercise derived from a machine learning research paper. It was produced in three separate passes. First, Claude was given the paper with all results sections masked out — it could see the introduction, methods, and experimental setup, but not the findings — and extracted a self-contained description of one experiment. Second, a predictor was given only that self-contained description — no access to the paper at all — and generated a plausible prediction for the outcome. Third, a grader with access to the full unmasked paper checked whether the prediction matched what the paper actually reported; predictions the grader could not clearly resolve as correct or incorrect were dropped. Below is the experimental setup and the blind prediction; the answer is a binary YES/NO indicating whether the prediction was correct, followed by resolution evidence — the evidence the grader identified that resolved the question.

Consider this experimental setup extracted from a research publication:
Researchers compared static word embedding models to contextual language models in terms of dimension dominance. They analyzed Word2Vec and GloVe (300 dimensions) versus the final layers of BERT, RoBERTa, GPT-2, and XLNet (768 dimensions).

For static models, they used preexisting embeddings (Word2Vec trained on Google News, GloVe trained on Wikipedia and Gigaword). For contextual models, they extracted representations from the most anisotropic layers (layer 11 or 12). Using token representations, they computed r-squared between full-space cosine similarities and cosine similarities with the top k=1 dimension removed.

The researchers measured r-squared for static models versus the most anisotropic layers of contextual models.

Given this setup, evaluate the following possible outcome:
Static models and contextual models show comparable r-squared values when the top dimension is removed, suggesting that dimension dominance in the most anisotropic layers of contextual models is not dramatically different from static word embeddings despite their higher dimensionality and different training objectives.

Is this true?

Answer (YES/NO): NO